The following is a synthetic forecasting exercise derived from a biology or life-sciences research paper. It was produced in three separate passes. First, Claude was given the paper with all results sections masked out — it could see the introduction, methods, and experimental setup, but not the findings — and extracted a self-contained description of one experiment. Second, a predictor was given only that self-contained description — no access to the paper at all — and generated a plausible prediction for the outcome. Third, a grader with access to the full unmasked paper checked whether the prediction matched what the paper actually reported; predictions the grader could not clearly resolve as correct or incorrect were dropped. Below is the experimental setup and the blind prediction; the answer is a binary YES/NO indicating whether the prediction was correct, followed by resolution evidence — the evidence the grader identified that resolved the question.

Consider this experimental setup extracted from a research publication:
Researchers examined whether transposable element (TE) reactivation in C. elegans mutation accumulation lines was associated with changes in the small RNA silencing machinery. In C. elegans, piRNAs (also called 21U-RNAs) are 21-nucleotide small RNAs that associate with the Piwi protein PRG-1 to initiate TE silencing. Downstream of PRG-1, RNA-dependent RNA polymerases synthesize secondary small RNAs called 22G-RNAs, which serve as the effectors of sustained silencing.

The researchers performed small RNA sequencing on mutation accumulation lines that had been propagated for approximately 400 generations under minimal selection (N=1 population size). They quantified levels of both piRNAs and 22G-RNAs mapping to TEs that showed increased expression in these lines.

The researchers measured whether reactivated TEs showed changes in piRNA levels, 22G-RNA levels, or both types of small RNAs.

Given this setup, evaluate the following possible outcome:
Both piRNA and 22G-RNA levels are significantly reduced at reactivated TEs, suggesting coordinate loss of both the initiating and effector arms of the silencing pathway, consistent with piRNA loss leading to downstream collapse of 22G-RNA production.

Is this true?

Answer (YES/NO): NO